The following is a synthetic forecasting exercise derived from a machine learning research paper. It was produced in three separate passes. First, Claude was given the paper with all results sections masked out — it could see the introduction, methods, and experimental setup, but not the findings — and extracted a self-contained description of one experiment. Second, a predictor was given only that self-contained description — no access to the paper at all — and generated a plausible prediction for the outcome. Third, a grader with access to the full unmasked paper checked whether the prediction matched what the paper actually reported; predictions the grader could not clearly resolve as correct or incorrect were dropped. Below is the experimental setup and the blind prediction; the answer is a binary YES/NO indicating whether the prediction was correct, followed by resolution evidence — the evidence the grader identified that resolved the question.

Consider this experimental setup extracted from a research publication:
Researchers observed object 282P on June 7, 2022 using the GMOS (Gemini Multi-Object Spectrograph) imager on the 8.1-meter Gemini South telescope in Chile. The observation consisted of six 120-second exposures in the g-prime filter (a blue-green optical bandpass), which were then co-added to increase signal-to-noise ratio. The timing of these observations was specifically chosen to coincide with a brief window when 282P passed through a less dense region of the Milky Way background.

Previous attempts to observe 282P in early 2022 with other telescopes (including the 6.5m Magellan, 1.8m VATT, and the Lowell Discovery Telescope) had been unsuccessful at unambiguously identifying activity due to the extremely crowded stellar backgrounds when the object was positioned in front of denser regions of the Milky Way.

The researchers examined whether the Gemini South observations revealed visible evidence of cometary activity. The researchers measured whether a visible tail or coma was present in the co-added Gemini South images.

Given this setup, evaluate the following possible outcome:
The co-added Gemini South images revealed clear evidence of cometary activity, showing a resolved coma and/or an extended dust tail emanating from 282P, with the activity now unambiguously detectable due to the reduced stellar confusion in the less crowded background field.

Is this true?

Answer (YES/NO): YES